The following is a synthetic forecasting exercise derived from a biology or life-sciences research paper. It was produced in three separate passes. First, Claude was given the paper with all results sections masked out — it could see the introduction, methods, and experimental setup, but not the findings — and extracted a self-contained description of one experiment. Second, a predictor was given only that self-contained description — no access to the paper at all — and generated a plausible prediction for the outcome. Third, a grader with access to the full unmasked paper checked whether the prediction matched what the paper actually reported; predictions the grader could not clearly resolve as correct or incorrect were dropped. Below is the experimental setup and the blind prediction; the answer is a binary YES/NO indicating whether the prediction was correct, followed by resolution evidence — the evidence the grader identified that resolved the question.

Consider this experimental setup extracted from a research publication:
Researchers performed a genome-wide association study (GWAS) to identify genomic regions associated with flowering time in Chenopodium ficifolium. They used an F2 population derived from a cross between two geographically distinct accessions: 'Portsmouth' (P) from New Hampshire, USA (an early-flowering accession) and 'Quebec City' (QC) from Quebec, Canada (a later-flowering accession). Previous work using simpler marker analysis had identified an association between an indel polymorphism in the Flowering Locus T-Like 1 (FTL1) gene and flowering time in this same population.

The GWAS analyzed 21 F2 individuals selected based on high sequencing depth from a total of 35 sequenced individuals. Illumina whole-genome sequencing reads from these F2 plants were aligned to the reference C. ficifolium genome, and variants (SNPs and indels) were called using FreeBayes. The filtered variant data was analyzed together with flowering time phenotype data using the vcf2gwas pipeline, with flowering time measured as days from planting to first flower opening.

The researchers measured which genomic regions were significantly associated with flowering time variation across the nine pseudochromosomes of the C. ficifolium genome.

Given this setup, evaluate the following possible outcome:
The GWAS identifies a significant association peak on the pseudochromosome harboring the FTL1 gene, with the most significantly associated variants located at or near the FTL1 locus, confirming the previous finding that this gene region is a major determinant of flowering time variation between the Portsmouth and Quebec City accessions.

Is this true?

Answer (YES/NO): YES